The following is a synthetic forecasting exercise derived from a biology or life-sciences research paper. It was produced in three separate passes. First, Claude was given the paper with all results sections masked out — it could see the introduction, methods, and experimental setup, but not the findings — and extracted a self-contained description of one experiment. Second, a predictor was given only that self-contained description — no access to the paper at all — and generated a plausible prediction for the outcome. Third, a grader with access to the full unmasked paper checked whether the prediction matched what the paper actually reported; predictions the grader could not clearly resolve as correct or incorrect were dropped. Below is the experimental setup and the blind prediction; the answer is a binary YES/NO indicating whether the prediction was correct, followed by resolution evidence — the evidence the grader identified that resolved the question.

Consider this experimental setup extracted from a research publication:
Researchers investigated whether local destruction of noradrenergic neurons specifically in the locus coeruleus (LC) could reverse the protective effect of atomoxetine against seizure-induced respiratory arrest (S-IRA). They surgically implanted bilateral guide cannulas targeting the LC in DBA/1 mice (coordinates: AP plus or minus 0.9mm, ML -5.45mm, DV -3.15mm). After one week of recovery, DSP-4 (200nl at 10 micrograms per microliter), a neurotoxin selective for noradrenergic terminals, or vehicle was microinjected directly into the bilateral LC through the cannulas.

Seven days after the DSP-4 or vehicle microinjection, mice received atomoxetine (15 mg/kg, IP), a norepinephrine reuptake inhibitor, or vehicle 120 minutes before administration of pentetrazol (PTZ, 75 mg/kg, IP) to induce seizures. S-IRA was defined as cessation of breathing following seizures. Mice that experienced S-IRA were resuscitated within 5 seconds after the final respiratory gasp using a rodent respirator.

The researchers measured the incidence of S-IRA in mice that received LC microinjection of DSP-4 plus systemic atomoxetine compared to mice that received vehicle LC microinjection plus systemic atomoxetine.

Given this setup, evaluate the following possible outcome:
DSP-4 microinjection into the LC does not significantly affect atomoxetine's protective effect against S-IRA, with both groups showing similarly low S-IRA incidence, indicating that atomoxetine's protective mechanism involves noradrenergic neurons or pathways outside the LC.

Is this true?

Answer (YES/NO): NO